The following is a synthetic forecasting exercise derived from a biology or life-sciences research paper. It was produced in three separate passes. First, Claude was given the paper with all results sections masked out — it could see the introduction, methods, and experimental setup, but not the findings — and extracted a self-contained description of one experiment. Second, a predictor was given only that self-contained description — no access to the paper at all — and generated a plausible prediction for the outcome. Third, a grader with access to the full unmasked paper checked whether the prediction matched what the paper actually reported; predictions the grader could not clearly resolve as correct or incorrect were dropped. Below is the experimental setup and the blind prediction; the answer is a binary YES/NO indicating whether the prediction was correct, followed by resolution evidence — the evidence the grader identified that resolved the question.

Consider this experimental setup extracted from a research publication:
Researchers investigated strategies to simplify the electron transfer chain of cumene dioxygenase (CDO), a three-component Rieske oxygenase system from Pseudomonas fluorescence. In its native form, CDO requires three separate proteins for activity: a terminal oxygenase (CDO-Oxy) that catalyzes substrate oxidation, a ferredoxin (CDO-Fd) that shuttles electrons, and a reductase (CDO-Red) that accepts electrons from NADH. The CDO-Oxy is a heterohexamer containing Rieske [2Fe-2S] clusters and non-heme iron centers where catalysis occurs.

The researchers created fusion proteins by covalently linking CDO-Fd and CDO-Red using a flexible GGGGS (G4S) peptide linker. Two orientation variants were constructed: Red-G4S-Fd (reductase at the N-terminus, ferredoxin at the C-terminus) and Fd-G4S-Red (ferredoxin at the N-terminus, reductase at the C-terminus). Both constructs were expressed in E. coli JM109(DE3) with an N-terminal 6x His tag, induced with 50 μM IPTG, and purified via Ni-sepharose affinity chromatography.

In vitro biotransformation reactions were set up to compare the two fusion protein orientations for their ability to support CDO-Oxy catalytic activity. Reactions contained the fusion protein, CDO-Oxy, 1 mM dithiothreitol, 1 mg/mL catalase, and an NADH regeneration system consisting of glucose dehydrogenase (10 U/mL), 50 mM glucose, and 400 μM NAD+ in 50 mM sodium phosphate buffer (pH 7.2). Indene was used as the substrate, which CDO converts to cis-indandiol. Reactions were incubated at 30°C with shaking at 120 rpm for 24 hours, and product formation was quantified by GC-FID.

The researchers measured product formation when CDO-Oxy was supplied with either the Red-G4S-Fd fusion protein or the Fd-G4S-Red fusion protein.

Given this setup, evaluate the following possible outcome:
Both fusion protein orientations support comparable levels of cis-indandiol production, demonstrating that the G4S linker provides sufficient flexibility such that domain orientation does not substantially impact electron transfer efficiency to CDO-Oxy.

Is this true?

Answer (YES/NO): NO